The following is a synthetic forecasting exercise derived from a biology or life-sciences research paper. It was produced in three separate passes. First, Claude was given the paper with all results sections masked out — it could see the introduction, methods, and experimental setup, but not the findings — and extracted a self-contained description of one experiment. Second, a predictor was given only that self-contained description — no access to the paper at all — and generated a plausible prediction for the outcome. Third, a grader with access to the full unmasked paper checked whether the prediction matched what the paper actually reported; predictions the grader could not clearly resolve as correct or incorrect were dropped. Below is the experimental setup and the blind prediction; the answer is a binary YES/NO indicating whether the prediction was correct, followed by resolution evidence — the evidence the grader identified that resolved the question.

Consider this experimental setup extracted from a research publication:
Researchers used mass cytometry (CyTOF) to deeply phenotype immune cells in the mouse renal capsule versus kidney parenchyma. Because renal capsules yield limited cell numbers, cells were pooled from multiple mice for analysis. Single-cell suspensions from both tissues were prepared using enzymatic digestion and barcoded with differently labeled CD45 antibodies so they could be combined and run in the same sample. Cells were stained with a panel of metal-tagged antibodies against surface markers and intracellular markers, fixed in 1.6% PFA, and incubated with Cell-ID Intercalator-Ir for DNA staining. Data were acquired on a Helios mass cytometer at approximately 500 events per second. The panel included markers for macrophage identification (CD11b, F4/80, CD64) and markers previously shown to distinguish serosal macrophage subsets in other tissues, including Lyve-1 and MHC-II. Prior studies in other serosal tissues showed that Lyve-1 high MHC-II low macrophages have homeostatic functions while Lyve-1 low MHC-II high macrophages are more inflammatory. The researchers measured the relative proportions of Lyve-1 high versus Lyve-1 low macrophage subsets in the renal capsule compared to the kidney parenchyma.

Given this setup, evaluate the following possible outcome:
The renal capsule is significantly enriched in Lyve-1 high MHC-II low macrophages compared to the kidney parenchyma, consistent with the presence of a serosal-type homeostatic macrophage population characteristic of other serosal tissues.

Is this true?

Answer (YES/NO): YES